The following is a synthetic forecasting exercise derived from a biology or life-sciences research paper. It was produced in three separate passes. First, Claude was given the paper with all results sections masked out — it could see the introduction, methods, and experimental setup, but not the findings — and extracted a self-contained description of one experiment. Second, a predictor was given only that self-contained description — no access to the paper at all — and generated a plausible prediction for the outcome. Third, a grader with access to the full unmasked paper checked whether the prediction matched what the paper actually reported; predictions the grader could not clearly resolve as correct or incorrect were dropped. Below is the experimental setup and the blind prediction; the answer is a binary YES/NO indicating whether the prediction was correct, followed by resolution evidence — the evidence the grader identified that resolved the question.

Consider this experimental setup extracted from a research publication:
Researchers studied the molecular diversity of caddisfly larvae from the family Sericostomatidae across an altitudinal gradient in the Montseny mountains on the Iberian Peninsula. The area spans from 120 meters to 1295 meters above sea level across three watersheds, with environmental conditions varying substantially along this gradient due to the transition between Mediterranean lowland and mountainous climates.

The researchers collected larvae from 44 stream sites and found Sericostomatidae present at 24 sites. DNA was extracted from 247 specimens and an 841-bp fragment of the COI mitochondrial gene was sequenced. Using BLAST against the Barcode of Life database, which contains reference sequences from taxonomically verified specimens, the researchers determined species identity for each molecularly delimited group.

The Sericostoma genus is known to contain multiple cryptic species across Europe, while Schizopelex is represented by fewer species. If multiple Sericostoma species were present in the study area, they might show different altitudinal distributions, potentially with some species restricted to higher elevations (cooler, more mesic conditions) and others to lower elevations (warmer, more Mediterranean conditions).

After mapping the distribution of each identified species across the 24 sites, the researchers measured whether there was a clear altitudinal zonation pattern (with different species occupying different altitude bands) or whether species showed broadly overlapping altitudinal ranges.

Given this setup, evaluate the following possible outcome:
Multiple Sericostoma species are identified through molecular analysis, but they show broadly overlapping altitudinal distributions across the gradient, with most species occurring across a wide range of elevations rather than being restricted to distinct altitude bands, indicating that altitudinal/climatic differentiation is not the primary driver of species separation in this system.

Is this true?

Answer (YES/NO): NO